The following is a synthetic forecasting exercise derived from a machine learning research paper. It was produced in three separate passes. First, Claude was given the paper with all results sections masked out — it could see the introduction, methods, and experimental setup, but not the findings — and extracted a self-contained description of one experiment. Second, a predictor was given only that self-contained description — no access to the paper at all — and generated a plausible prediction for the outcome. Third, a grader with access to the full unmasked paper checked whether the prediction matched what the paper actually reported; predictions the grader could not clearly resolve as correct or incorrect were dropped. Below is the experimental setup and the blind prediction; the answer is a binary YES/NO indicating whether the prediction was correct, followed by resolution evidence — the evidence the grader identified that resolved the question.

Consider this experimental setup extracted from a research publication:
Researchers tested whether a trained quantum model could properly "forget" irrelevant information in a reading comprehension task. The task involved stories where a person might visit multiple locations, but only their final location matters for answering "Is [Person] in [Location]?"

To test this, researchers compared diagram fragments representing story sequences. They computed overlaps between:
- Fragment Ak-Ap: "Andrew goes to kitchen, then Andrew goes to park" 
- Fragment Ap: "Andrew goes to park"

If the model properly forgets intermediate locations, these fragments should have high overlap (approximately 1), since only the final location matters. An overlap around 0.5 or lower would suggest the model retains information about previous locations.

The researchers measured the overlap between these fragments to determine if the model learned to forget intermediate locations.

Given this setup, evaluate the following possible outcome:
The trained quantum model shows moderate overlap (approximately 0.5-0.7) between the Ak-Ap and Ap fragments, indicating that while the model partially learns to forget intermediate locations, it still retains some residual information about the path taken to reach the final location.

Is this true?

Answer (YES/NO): YES